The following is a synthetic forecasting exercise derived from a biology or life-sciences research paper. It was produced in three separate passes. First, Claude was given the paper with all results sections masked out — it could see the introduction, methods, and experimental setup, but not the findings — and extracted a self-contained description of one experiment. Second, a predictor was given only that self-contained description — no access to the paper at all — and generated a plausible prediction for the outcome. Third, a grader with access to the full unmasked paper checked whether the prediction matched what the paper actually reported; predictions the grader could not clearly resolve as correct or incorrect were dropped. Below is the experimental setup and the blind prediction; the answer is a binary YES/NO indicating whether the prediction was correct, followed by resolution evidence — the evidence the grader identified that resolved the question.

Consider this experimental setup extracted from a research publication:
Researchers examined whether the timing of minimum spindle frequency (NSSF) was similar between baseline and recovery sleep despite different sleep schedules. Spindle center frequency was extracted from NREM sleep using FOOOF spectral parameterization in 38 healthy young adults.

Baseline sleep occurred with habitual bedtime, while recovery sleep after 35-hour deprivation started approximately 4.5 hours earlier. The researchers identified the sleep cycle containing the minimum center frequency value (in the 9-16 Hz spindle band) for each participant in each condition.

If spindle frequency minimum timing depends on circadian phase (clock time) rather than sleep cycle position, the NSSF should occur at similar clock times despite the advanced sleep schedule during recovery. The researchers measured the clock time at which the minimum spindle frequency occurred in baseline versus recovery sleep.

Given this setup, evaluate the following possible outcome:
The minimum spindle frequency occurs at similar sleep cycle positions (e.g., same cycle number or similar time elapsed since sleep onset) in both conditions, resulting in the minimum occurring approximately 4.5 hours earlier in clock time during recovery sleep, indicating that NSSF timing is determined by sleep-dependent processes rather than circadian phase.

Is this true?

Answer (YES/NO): NO